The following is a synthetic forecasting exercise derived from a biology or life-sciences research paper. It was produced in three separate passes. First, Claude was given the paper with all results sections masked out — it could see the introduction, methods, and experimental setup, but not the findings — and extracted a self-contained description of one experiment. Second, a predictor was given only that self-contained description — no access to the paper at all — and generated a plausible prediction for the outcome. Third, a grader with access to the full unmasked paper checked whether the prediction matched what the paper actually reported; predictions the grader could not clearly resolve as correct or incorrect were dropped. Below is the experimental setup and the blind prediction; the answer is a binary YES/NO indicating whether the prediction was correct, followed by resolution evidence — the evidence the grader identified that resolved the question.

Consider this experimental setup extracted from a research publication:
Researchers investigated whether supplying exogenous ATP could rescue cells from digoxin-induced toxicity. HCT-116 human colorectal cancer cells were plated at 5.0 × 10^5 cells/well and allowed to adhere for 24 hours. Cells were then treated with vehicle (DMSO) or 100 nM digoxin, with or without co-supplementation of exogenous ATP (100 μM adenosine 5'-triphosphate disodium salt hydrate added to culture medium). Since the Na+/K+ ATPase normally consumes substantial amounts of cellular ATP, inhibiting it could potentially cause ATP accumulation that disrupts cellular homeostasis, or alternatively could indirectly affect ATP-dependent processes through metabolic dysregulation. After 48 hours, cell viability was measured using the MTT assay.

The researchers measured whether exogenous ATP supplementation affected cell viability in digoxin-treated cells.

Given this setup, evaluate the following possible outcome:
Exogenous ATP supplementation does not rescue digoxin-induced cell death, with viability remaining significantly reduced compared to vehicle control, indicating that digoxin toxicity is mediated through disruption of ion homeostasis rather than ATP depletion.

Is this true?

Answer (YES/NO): YES